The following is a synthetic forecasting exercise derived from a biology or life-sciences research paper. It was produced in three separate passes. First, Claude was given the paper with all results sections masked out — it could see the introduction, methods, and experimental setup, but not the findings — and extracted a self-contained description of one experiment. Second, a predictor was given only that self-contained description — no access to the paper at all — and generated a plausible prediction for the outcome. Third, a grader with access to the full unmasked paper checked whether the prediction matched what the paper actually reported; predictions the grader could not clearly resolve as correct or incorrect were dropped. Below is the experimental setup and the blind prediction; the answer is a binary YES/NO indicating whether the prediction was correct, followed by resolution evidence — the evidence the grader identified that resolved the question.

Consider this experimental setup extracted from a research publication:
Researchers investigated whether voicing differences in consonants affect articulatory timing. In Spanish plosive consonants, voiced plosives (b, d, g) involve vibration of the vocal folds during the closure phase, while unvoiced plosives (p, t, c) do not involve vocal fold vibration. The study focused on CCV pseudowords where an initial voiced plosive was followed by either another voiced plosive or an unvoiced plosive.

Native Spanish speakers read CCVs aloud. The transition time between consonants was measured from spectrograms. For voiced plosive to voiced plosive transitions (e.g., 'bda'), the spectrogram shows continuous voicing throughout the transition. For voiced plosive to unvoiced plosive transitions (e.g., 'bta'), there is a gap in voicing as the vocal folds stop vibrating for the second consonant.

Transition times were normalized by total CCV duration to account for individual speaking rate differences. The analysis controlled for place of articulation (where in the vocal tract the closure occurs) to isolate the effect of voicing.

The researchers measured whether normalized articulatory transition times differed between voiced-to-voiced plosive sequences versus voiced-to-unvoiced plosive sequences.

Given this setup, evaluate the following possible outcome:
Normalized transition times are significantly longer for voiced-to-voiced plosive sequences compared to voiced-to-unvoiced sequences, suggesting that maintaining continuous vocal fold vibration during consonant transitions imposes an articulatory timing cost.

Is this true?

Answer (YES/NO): NO